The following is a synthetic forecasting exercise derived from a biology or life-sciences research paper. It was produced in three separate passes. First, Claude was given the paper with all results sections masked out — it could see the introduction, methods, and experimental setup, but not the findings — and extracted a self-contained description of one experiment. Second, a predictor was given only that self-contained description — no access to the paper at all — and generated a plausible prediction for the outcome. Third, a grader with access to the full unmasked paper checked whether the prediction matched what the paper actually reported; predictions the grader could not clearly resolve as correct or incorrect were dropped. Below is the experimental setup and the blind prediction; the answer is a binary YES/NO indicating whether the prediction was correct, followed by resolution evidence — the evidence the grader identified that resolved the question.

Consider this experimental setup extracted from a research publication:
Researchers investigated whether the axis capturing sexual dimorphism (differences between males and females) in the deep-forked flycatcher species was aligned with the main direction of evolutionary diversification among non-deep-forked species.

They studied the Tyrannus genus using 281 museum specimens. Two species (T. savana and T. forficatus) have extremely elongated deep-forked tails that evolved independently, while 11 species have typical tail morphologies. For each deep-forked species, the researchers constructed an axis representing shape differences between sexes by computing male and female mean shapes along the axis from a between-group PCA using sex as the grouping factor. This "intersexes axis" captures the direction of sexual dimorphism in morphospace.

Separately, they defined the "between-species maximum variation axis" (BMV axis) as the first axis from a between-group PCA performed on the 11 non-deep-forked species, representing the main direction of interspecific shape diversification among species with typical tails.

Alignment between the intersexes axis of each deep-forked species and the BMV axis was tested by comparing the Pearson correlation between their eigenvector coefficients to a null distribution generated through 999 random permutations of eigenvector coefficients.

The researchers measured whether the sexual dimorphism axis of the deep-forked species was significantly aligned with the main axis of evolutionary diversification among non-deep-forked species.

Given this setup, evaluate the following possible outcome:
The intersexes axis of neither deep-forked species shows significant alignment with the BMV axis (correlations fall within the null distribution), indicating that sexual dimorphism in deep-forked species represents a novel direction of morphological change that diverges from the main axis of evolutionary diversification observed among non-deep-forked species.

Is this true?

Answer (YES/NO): NO